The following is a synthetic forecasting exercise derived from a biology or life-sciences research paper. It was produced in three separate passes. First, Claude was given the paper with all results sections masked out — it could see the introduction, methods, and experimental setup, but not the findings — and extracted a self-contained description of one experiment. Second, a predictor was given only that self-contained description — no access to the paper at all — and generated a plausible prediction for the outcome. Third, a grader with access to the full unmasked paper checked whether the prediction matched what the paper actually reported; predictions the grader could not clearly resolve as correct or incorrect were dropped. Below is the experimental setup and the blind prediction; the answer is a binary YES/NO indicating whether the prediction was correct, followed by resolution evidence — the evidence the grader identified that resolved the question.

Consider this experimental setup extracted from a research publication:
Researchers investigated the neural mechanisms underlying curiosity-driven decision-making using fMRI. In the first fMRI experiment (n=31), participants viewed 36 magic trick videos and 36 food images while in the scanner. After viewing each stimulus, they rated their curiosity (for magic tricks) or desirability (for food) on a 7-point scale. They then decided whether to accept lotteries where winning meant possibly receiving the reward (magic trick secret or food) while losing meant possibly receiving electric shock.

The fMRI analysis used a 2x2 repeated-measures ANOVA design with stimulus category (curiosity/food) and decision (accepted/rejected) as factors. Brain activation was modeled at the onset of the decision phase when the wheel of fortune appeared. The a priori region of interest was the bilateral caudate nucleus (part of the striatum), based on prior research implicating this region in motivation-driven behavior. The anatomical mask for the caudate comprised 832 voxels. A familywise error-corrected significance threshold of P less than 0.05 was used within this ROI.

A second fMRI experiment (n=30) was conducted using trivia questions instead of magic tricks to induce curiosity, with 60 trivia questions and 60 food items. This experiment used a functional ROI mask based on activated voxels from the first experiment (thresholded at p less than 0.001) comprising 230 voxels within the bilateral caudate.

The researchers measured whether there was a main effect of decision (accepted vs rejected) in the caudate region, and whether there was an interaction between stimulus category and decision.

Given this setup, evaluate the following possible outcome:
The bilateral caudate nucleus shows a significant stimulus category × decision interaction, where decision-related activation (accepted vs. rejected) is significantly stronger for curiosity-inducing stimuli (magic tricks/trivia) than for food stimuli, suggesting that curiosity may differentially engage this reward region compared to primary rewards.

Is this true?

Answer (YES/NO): NO